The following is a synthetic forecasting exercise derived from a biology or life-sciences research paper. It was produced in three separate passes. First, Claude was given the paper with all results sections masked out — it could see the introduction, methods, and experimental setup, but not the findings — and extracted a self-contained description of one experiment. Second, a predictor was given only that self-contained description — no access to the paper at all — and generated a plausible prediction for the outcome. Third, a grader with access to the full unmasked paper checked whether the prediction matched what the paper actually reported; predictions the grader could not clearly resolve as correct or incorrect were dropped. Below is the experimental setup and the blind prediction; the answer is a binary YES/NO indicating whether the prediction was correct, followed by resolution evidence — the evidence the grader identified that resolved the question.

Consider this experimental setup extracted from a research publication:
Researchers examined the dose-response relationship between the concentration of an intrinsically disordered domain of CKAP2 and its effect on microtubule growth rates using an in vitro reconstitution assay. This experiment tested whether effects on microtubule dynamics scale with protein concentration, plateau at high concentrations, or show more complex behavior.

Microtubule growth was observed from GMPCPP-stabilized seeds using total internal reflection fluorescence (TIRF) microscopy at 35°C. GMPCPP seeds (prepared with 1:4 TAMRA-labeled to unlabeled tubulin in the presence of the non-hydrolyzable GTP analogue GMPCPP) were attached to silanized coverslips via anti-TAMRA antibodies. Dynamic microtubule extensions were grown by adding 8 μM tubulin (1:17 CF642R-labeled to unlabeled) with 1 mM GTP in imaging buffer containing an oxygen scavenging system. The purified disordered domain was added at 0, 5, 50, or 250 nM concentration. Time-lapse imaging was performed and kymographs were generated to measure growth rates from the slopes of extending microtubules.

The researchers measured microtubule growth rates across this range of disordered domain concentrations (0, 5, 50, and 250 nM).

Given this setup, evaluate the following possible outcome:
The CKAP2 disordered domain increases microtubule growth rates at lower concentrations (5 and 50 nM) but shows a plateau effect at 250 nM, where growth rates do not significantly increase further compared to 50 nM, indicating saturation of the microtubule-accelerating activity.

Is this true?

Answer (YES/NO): NO